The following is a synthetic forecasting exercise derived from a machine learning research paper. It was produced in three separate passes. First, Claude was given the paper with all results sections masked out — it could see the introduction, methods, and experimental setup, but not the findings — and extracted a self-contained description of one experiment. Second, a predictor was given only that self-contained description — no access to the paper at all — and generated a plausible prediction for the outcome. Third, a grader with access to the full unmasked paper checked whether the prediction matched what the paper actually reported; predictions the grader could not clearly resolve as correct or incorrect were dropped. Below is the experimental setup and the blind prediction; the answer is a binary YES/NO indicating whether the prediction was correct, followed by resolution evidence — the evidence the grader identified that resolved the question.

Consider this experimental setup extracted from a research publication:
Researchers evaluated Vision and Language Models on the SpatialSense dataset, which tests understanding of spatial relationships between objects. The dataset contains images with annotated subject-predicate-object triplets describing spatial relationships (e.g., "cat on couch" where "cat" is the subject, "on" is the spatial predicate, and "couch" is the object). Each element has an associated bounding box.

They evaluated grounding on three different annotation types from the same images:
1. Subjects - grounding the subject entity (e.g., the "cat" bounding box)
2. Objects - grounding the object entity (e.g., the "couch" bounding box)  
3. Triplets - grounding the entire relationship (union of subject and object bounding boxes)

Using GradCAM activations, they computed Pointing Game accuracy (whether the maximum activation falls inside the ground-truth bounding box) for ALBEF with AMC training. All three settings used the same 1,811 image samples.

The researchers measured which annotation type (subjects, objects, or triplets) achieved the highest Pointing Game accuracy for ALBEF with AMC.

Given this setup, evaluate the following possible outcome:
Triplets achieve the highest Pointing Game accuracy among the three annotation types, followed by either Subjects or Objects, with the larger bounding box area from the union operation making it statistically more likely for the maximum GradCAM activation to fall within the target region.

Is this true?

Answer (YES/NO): NO